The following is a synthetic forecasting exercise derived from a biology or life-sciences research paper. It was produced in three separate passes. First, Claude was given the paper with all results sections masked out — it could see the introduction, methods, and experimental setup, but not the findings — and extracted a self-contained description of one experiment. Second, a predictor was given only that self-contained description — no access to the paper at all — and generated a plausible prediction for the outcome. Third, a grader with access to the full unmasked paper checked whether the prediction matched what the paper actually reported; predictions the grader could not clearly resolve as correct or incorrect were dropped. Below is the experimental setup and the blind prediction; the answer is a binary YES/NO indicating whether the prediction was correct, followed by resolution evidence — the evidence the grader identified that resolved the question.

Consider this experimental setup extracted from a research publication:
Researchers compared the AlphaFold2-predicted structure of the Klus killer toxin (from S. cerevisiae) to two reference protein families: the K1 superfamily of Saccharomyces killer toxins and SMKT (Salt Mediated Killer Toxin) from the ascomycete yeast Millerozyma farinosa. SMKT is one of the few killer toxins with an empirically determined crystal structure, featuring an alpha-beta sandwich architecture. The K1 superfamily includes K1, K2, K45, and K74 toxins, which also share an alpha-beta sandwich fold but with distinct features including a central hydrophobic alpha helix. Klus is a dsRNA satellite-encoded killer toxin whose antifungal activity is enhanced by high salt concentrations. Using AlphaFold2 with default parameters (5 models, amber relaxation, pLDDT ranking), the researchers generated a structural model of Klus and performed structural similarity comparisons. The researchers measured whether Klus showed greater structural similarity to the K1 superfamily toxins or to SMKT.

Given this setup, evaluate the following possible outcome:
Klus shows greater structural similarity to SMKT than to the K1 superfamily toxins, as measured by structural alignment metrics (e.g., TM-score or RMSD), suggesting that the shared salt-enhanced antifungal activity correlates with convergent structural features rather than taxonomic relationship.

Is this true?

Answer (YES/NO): YES